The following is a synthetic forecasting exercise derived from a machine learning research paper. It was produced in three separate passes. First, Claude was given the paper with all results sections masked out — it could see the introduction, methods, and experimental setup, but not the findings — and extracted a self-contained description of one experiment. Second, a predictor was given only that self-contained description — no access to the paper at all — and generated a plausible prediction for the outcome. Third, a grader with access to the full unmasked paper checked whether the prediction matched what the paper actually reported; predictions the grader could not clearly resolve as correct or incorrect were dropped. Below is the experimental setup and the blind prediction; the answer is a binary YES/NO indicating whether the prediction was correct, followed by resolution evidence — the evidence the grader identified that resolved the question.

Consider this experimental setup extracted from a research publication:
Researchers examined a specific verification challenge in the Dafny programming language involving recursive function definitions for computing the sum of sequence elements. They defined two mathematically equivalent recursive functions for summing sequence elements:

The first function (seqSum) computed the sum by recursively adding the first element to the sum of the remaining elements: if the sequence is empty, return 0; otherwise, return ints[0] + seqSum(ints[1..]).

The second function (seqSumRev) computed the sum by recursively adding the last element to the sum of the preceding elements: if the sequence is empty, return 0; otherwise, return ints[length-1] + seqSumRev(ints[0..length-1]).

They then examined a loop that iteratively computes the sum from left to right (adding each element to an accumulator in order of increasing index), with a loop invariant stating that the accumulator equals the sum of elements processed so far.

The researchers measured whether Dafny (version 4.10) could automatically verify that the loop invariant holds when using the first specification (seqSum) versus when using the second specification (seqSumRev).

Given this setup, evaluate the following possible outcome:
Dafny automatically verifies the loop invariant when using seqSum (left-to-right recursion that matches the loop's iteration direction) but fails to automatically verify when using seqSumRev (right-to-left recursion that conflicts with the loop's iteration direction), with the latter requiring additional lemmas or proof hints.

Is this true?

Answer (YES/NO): NO